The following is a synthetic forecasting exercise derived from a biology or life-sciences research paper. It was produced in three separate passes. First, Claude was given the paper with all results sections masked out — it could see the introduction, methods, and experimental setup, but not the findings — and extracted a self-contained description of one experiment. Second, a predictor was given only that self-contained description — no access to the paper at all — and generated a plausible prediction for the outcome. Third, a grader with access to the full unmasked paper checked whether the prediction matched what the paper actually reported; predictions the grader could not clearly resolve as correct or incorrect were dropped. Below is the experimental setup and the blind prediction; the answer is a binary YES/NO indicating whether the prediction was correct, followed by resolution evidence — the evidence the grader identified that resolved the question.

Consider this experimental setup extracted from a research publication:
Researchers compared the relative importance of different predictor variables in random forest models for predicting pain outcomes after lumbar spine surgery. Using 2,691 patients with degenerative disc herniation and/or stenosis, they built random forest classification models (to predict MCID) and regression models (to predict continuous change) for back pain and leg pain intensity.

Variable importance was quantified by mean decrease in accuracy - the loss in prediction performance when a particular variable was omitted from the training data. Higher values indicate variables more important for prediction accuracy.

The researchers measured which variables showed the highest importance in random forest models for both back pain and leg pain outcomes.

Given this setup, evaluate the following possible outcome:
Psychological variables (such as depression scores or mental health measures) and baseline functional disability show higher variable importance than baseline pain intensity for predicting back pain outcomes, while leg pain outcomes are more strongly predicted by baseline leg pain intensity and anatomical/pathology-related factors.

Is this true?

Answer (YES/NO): NO